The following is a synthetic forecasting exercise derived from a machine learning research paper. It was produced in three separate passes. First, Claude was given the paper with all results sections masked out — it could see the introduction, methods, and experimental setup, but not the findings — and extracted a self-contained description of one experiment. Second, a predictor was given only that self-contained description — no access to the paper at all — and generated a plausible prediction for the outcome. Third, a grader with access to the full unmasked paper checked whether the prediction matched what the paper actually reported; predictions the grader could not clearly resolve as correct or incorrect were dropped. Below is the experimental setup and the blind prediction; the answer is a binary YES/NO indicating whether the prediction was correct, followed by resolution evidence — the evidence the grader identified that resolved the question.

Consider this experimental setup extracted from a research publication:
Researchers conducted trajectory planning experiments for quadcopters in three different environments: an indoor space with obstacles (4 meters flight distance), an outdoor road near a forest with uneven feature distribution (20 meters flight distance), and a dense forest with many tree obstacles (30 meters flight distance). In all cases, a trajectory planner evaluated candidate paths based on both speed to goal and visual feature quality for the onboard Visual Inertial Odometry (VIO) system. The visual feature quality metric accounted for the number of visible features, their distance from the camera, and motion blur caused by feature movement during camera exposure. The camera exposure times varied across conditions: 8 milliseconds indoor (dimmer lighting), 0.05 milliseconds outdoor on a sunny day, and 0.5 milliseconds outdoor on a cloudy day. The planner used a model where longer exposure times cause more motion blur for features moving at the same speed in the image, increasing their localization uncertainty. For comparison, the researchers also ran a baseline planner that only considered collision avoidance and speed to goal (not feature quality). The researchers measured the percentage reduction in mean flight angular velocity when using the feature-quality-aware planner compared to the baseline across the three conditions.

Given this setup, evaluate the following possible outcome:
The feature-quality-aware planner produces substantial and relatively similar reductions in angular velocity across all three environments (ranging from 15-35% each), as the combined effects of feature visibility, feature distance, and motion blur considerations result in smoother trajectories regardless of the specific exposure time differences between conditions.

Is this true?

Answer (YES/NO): NO